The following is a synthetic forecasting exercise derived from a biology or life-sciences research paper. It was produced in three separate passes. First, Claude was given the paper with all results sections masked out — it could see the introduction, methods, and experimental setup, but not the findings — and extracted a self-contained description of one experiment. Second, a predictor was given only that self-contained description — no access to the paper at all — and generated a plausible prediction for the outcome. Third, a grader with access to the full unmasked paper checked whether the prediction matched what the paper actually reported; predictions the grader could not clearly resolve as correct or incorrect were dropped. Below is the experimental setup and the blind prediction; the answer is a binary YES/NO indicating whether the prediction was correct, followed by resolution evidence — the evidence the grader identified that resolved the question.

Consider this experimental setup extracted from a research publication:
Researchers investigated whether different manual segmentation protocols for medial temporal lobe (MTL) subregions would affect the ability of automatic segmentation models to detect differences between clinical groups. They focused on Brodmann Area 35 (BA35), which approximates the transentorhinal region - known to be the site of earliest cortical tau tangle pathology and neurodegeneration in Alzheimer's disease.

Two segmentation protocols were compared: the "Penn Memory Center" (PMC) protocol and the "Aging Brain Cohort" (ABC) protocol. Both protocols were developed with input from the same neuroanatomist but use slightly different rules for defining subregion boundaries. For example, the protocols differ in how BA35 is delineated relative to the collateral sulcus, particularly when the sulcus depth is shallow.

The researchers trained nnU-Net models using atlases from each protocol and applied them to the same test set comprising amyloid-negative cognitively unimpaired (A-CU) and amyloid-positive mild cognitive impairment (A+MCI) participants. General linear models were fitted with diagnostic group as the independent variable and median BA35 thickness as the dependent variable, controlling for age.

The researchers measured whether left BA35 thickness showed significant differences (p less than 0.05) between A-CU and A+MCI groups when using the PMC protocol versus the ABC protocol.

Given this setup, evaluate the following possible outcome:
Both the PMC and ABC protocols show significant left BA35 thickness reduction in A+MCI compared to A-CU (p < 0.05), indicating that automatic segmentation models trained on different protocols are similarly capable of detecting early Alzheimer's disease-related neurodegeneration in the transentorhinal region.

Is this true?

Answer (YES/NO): NO